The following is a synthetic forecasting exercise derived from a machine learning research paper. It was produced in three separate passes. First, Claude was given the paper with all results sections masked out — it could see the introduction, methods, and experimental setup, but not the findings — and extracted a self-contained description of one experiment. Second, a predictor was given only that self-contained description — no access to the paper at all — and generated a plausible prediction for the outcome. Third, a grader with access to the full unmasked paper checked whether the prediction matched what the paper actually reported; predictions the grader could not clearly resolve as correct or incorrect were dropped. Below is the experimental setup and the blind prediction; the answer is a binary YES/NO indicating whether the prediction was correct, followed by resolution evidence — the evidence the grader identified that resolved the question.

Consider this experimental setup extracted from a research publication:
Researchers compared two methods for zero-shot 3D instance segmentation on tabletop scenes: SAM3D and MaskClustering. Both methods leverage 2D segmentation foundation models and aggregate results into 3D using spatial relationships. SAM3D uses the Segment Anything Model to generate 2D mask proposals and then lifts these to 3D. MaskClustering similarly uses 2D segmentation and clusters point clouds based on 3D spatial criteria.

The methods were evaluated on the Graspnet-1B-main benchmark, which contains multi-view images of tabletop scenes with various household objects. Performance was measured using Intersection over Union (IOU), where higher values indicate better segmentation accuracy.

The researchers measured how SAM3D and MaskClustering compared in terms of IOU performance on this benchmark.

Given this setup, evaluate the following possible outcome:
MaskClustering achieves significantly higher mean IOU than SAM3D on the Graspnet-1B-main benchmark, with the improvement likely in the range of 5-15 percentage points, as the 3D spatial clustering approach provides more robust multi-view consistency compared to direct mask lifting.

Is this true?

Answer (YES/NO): NO